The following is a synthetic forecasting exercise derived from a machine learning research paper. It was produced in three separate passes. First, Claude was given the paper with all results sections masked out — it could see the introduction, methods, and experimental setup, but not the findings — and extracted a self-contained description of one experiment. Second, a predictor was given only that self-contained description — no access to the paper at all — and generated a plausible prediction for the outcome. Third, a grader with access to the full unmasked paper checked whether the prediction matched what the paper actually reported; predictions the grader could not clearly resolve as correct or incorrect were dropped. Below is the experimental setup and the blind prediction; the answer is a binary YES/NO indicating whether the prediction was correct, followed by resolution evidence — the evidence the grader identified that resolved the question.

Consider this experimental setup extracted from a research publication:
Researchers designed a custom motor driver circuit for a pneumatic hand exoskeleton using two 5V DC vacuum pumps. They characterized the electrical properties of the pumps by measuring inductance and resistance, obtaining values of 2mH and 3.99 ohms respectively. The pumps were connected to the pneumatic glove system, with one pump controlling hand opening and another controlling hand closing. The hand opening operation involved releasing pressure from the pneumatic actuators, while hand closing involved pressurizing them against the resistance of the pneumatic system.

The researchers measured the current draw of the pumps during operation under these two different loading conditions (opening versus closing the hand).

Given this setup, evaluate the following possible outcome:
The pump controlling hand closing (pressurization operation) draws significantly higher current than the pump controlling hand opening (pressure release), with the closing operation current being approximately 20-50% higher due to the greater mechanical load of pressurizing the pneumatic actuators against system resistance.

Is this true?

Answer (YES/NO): NO